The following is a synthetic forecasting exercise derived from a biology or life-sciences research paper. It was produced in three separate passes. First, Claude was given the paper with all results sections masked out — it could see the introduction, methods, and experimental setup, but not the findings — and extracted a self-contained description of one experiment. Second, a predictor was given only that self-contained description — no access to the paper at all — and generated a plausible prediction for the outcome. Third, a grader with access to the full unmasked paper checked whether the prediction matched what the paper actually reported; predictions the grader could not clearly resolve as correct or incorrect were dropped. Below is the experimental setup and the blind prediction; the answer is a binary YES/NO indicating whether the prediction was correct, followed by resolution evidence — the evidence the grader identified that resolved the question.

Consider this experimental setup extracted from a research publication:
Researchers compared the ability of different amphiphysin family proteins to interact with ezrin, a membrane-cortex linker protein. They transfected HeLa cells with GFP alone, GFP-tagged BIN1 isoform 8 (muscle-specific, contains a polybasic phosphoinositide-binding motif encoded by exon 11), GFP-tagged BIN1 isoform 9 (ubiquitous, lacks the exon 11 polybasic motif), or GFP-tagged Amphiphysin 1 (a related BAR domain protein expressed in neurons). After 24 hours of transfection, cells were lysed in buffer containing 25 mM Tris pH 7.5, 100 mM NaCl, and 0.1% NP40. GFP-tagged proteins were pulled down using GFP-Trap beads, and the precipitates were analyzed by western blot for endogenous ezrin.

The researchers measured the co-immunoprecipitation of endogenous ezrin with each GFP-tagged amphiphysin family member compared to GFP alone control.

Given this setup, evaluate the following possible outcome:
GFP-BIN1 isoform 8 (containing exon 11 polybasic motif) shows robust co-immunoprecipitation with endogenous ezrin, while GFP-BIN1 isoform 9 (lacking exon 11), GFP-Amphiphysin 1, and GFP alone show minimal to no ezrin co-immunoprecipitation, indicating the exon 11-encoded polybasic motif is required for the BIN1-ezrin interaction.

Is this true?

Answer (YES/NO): YES